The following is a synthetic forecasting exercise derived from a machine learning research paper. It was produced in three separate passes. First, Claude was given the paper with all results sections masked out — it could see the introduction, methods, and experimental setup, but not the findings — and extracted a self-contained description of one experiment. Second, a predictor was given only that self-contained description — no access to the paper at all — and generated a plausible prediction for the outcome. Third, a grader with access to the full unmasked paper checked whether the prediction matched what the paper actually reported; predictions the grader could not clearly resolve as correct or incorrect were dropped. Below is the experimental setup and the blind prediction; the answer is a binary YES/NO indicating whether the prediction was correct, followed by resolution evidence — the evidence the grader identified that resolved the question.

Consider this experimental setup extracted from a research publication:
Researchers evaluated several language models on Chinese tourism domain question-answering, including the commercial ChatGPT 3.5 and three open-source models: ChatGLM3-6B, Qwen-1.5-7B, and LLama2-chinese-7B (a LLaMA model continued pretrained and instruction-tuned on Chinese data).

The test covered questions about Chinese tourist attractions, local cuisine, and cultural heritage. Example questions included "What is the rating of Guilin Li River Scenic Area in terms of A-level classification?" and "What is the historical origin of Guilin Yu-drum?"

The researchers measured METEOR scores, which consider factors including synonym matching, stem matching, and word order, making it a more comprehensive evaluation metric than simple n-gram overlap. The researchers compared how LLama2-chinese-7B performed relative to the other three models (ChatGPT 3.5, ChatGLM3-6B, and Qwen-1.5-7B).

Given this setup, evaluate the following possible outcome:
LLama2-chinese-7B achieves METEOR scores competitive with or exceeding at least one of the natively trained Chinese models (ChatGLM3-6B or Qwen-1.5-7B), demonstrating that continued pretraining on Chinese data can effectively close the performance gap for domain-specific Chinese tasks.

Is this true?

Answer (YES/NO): NO